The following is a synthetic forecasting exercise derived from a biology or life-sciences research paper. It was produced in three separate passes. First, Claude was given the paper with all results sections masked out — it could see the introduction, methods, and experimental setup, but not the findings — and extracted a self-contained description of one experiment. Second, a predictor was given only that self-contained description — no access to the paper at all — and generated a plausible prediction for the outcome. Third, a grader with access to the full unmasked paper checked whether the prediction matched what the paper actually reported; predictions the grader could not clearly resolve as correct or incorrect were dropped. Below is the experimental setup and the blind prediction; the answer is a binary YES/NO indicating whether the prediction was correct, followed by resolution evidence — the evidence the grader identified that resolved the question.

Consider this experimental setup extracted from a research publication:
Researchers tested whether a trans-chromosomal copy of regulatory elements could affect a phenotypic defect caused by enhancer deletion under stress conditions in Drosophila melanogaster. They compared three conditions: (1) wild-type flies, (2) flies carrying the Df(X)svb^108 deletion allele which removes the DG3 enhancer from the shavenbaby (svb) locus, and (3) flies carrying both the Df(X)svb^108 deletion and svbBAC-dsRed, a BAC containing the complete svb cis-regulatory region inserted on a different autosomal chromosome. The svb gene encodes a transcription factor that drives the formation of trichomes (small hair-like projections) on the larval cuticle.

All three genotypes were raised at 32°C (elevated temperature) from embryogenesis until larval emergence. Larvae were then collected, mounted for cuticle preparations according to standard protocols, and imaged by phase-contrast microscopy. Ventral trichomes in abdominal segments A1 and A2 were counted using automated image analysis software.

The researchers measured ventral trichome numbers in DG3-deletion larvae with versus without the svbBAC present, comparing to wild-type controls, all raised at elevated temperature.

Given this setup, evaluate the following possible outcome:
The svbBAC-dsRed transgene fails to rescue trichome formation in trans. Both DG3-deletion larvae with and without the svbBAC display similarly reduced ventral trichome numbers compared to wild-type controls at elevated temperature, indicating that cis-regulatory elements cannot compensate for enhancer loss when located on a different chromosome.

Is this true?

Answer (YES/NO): NO